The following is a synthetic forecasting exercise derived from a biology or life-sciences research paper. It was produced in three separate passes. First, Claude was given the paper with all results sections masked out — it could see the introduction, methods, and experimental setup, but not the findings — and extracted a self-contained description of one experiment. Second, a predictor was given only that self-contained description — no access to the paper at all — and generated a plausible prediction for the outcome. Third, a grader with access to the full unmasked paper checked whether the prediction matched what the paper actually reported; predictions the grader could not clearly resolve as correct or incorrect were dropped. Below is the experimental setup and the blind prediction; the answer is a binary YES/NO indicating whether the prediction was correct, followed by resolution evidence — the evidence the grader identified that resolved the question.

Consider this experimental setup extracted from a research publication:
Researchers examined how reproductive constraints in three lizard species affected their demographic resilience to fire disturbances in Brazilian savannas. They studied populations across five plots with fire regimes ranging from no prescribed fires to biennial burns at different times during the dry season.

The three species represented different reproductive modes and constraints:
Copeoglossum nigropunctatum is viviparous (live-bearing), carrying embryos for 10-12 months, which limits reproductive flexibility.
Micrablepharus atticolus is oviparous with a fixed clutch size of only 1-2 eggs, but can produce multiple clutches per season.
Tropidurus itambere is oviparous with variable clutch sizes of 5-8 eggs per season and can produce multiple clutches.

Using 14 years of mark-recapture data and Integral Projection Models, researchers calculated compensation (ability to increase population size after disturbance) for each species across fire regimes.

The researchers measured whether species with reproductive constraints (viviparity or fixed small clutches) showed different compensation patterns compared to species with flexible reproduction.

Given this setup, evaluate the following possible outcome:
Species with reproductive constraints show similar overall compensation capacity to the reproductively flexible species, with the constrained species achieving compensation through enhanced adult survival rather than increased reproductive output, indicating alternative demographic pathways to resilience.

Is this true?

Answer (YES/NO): NO